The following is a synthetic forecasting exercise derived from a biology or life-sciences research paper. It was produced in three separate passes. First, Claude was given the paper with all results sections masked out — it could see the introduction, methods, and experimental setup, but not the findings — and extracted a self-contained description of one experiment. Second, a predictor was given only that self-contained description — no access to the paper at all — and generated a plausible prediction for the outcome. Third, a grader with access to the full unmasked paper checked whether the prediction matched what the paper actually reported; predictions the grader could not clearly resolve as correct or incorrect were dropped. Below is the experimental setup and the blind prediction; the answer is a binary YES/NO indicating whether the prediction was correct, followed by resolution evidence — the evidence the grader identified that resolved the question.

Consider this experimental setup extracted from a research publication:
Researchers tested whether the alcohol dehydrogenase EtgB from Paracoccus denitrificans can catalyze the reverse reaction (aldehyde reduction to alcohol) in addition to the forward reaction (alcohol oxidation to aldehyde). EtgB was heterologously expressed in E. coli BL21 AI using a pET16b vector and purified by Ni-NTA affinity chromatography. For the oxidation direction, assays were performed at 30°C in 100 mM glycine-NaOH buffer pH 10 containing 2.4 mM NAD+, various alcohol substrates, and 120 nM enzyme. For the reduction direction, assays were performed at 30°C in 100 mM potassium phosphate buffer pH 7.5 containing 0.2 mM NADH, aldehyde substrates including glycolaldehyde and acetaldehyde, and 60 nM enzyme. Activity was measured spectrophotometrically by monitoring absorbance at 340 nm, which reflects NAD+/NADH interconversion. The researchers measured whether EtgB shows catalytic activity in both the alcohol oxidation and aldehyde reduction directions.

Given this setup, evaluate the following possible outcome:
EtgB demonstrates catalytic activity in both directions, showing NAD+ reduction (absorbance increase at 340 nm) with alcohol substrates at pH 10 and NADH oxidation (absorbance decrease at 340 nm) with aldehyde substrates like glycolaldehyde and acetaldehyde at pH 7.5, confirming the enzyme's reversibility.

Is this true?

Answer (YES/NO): YES